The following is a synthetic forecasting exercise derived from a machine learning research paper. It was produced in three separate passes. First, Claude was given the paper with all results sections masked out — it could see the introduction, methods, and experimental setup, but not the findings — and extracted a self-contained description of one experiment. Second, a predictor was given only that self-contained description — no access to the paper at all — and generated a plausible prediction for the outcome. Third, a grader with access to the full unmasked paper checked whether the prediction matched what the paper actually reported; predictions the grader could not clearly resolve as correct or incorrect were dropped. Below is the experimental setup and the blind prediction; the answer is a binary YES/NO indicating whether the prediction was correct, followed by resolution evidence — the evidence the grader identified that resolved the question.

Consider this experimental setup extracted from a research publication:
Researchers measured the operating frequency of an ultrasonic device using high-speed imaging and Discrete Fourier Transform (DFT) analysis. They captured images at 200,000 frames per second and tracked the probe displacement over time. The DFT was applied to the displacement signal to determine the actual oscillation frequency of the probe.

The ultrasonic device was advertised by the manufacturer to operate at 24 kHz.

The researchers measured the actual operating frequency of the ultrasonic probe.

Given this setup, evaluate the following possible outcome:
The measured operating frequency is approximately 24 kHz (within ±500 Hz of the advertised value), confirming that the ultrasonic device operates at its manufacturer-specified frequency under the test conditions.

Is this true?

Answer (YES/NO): YES